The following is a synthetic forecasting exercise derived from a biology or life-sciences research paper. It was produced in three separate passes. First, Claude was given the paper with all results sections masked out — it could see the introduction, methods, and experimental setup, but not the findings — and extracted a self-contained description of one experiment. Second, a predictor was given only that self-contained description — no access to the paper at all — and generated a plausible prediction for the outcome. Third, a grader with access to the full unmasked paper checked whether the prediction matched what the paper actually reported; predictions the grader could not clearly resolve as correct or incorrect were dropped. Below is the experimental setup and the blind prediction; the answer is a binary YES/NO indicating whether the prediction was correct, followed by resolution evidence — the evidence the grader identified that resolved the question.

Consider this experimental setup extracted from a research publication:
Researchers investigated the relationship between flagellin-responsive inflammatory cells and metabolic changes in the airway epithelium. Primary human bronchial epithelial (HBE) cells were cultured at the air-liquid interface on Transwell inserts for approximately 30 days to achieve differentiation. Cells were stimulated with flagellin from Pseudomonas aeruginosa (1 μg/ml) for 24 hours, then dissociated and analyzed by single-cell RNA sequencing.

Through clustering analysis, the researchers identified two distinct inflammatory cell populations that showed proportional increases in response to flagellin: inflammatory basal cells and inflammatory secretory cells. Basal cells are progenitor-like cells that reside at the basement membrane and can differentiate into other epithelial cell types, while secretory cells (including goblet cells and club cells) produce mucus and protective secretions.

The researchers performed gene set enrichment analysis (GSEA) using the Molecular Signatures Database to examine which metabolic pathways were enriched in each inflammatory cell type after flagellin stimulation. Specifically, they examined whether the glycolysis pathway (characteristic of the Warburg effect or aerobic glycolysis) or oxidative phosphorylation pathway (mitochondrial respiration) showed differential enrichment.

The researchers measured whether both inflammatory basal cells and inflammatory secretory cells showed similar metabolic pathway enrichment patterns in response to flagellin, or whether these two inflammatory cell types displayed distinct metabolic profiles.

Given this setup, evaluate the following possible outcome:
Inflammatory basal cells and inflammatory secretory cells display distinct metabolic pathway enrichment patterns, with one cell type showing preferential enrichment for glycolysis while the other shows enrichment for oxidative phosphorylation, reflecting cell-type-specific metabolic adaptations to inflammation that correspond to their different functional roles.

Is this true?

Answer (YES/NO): YES